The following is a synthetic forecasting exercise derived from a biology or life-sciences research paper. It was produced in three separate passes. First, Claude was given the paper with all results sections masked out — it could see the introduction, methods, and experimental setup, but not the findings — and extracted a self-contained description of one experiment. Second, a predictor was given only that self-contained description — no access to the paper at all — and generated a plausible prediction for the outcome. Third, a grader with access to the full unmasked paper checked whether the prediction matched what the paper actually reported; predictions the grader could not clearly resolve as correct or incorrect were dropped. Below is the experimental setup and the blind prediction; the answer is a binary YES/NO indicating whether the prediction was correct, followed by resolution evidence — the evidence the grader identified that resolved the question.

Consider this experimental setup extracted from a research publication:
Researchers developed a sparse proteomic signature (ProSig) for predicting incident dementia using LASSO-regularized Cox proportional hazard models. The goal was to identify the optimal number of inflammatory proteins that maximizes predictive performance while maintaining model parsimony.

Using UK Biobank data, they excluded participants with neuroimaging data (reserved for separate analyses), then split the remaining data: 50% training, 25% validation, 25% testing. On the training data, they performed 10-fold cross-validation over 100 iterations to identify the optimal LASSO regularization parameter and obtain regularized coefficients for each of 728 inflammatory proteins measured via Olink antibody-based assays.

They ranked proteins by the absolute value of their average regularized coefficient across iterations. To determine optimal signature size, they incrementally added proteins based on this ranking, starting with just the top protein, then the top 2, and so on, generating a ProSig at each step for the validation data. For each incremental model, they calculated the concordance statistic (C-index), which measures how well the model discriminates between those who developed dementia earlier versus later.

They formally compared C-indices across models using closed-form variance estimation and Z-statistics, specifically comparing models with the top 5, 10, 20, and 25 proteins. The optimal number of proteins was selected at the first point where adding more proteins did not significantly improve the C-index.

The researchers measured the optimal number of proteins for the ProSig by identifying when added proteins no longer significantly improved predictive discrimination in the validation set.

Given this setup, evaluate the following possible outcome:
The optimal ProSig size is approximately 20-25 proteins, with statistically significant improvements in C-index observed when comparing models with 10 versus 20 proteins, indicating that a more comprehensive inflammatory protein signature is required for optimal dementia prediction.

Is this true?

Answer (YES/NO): YES